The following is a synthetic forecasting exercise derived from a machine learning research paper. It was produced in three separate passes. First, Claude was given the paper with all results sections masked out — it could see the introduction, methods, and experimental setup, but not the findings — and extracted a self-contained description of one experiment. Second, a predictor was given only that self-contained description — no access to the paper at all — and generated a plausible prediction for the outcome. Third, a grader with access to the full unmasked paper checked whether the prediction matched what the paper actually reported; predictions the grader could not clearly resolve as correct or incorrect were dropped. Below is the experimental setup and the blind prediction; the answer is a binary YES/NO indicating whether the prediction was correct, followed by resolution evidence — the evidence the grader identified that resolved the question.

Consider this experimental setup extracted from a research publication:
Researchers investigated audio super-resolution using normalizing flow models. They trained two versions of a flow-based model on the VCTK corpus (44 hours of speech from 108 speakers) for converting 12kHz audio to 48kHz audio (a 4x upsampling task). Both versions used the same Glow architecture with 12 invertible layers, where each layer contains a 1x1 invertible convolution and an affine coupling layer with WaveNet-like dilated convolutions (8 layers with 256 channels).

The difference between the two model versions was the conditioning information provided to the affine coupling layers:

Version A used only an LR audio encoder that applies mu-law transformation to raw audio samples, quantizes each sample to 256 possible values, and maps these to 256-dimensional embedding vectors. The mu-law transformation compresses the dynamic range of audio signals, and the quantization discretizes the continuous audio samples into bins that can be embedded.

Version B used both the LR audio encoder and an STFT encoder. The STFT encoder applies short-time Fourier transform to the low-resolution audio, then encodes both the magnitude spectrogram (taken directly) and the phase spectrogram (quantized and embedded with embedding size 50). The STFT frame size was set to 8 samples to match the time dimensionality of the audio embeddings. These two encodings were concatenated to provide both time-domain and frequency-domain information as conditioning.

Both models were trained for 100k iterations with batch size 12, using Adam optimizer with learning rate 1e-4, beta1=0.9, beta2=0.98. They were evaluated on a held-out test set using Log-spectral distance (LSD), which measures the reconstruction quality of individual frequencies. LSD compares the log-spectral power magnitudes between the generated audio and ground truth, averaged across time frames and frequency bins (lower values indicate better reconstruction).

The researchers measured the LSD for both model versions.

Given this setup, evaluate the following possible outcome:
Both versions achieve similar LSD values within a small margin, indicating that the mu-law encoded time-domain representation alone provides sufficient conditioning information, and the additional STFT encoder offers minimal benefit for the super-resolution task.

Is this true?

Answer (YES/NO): NO